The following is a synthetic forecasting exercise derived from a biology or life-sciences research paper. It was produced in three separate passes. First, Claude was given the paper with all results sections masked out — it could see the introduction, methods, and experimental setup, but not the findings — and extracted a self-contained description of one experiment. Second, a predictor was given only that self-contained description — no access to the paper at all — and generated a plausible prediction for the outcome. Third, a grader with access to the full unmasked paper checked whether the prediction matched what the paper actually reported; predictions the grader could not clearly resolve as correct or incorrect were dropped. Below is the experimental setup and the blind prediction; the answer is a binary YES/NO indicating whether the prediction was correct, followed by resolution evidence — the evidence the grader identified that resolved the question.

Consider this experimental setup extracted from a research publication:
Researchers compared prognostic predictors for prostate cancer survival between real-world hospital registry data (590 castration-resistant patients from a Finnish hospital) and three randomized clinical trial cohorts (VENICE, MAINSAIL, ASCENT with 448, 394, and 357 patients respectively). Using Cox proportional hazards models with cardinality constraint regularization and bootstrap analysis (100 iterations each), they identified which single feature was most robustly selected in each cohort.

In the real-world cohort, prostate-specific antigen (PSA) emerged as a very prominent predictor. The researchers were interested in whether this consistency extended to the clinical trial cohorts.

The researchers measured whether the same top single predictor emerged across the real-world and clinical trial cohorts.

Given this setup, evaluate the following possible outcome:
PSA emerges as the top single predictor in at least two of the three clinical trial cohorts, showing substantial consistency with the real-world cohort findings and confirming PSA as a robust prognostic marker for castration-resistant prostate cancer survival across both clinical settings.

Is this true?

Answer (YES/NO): NO